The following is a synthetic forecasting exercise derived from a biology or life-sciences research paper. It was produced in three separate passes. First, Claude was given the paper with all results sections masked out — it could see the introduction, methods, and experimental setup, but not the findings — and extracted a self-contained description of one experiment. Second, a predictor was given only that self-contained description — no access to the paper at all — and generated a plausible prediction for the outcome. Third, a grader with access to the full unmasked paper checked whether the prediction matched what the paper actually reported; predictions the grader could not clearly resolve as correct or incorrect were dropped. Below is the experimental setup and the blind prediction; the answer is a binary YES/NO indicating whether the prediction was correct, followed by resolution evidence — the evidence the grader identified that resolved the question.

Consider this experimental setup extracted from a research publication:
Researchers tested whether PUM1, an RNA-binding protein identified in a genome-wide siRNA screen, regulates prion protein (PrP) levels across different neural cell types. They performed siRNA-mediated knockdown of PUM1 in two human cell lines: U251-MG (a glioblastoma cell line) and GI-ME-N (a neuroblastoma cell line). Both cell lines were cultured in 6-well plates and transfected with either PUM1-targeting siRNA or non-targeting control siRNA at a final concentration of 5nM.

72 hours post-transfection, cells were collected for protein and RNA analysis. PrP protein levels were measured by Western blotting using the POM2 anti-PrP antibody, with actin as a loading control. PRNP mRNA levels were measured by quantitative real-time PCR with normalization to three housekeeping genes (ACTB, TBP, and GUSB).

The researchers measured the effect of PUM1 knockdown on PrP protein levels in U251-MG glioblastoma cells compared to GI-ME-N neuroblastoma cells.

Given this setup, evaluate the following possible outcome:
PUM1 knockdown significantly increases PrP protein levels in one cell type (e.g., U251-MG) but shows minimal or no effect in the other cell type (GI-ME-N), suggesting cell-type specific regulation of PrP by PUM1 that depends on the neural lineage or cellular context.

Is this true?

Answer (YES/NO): NO